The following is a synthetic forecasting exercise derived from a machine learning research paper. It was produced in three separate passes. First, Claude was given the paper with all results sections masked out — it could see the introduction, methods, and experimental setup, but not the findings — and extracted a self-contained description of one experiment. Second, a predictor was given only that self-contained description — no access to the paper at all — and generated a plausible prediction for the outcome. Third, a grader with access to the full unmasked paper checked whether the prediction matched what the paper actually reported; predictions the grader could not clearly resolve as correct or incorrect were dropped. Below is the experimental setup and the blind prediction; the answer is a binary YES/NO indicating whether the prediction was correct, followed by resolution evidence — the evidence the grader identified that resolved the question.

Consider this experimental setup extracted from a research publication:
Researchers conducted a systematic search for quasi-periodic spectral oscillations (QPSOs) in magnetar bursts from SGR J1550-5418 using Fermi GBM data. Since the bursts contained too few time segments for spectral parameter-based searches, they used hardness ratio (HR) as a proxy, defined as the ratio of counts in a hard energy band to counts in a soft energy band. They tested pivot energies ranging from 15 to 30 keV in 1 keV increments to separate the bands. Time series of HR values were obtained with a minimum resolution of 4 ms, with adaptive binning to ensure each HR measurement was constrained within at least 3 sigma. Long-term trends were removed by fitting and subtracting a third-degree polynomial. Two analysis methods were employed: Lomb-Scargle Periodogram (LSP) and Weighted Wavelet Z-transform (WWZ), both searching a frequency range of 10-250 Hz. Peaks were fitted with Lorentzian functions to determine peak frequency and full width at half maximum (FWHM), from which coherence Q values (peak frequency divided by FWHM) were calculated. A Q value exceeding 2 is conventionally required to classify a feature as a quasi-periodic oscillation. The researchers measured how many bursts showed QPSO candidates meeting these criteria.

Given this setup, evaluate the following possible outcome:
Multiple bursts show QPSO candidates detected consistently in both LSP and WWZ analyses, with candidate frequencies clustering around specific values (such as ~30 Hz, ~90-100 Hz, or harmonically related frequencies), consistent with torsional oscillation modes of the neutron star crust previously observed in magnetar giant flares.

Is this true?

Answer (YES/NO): NO